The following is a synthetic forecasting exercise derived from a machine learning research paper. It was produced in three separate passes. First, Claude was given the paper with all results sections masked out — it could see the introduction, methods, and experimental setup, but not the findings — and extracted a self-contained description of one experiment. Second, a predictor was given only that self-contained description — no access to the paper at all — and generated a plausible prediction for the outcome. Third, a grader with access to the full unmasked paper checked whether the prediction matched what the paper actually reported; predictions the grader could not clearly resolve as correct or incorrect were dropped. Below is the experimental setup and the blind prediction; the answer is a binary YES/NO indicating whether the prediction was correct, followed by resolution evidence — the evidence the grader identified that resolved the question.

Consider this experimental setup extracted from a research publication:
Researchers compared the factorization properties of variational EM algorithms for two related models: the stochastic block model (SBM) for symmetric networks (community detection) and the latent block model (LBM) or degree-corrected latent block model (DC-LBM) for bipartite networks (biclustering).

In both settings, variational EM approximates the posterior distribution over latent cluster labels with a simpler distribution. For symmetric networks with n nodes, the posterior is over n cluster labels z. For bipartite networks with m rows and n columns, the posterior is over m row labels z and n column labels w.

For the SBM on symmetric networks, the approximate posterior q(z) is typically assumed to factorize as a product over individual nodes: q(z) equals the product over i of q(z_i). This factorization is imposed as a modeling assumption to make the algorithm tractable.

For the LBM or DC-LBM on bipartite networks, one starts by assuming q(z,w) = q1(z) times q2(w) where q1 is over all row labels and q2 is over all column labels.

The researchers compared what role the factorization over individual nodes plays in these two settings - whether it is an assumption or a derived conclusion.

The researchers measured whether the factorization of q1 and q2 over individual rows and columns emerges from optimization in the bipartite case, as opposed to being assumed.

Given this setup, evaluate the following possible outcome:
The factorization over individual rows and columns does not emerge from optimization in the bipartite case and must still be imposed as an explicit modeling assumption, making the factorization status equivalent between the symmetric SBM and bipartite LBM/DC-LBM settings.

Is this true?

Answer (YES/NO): NO